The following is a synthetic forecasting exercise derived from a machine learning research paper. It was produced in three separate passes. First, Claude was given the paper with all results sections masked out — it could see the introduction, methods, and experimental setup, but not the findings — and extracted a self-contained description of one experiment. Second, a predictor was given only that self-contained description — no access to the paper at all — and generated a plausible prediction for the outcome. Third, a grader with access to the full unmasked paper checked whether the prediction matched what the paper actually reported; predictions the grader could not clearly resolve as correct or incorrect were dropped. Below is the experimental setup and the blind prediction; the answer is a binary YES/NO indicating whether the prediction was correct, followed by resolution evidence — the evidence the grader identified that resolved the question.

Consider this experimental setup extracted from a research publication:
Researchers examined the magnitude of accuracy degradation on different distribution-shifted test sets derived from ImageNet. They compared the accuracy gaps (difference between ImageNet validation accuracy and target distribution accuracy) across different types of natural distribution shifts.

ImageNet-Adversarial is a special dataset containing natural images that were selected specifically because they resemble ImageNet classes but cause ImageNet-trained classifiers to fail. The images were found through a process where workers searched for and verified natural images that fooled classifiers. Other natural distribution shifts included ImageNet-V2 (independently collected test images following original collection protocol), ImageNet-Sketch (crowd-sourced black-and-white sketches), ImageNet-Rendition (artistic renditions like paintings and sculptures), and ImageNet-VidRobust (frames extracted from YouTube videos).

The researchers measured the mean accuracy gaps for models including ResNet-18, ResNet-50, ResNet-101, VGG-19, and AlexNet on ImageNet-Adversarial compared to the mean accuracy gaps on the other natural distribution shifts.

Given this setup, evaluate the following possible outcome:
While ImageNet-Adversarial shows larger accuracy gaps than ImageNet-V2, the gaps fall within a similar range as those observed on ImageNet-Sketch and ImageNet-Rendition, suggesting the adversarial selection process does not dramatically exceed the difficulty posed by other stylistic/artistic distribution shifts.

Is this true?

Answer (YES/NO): NO